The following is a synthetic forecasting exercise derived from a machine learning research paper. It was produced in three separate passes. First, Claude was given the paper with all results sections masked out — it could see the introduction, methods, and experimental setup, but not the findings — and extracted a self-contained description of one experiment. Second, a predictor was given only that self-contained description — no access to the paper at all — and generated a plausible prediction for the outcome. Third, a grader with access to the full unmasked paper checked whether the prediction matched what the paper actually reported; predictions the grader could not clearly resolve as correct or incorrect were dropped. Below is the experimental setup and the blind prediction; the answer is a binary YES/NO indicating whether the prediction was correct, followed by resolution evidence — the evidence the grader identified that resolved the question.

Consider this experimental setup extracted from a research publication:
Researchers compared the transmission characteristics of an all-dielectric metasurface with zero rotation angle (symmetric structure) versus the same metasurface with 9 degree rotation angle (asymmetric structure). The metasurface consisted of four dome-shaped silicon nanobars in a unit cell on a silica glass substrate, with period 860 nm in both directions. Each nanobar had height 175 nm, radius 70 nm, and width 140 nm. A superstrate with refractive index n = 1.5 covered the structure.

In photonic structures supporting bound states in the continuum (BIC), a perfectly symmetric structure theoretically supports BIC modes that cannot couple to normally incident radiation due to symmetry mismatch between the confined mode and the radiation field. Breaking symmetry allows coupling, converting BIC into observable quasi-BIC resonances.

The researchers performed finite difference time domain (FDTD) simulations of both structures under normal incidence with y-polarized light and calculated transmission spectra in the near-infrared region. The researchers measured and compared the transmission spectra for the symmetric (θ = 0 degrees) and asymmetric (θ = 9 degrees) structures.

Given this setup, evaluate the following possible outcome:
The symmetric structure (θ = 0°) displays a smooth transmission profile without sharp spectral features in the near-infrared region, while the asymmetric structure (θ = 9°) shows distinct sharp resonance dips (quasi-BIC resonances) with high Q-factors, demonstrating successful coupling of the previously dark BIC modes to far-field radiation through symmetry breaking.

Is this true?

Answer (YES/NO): YES